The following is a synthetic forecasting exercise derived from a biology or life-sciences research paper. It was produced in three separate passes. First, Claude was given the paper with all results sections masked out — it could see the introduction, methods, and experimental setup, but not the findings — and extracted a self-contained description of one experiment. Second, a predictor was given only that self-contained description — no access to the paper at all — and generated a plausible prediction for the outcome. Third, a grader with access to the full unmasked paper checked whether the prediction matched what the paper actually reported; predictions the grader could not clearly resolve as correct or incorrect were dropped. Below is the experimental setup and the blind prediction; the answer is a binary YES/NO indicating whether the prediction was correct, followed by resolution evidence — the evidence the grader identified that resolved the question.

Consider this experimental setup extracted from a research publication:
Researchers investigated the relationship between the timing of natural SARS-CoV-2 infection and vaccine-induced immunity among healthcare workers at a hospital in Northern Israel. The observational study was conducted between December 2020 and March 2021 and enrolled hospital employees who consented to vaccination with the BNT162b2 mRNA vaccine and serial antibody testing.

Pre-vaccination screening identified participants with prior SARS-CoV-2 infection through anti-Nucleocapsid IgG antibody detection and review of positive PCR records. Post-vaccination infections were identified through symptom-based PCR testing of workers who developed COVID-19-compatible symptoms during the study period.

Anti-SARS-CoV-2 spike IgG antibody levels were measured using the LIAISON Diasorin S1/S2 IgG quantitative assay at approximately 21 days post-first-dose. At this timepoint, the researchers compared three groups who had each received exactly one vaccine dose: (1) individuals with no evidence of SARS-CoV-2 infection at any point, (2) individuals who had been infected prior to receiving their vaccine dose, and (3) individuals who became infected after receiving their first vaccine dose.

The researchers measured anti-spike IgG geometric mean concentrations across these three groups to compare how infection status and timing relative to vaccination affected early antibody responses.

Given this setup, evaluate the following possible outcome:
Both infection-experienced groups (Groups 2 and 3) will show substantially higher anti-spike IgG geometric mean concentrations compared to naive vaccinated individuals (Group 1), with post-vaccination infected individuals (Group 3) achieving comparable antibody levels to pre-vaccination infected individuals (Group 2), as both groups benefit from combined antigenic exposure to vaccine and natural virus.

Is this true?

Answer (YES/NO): NO